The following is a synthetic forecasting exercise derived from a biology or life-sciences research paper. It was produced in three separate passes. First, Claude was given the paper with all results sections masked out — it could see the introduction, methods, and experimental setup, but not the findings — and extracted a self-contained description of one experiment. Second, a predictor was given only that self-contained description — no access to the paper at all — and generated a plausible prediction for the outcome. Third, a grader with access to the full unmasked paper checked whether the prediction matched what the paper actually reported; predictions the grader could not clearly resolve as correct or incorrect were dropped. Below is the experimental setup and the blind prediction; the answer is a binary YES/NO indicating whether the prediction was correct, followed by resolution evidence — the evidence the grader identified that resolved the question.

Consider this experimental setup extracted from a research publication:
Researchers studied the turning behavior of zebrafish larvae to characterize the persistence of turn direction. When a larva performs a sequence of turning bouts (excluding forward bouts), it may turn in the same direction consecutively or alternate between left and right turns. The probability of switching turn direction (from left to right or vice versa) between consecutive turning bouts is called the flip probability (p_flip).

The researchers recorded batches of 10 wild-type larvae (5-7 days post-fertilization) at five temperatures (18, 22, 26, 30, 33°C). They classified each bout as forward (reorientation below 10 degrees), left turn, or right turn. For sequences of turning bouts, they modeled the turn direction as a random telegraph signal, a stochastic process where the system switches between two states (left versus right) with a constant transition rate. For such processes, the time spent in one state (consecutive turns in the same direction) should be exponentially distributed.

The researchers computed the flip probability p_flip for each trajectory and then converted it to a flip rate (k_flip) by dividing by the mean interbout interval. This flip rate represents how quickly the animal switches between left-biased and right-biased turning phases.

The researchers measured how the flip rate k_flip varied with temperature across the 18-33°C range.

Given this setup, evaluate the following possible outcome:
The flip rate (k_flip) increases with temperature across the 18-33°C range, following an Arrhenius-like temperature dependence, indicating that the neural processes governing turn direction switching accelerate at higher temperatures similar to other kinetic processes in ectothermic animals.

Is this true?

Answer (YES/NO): NO